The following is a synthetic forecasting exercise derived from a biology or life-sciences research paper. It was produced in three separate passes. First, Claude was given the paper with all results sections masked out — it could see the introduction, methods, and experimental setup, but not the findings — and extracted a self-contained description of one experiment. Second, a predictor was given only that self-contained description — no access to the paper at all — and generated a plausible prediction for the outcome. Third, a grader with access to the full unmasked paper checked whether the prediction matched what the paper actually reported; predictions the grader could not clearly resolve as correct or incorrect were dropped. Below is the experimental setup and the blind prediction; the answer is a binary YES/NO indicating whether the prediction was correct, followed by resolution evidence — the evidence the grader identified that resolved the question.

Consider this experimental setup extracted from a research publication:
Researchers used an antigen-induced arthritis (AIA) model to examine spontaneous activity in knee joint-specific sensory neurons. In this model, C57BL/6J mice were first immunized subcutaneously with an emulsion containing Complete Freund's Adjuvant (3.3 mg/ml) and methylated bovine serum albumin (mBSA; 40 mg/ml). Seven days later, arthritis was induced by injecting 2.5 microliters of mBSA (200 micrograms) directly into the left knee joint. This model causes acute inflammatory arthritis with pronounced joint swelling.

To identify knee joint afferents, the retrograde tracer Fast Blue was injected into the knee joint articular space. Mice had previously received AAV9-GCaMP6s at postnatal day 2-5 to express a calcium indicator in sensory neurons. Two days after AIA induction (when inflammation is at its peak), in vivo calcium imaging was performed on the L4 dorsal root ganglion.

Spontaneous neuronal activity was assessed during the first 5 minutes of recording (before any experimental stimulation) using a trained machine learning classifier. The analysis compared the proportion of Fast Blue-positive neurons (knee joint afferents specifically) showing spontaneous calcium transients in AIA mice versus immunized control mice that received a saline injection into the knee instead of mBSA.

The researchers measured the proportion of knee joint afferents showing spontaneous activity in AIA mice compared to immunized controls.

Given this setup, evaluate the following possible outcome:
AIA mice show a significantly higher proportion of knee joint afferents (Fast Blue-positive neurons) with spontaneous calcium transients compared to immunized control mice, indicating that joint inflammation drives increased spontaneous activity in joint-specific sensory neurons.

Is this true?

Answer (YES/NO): YES